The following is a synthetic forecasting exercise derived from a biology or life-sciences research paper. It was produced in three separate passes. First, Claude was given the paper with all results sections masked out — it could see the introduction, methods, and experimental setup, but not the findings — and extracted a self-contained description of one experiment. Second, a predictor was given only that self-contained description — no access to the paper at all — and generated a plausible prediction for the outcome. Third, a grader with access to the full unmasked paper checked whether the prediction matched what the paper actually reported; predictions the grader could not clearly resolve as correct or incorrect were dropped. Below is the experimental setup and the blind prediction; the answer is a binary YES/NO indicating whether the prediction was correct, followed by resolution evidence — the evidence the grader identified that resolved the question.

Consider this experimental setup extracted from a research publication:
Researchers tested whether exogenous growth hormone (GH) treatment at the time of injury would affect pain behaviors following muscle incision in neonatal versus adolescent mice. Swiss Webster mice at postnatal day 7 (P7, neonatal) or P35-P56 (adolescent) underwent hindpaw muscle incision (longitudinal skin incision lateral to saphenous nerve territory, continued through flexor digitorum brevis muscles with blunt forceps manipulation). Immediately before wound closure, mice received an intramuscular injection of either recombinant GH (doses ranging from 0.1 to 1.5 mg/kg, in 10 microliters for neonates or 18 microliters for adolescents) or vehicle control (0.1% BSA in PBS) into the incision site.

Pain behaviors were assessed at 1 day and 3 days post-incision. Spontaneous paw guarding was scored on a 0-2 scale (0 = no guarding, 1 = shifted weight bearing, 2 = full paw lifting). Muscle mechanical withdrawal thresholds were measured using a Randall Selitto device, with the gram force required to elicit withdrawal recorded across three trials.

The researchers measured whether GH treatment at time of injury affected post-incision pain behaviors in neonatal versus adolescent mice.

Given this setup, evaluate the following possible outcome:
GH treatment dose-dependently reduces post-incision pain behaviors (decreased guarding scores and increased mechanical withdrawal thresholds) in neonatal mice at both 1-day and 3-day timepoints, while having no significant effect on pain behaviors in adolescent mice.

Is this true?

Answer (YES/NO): NO